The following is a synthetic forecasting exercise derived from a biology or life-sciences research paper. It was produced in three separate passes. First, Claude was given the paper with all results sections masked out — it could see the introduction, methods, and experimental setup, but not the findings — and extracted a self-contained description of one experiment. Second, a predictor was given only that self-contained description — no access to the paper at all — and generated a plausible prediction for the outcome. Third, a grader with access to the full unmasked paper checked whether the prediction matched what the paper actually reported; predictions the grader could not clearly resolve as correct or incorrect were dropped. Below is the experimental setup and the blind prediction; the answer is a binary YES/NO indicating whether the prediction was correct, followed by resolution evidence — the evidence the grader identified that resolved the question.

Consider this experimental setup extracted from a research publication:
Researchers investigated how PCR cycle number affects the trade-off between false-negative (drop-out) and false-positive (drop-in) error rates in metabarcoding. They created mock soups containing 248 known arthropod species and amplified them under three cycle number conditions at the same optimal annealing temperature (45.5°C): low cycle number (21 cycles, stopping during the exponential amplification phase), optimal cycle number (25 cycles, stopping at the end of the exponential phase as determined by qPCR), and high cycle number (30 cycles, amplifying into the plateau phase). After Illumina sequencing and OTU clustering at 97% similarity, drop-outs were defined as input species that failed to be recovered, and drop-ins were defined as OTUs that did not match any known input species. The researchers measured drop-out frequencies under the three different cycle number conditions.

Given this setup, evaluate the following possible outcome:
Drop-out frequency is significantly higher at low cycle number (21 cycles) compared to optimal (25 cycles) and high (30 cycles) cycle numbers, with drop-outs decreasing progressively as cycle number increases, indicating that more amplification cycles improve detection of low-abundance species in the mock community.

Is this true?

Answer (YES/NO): NO